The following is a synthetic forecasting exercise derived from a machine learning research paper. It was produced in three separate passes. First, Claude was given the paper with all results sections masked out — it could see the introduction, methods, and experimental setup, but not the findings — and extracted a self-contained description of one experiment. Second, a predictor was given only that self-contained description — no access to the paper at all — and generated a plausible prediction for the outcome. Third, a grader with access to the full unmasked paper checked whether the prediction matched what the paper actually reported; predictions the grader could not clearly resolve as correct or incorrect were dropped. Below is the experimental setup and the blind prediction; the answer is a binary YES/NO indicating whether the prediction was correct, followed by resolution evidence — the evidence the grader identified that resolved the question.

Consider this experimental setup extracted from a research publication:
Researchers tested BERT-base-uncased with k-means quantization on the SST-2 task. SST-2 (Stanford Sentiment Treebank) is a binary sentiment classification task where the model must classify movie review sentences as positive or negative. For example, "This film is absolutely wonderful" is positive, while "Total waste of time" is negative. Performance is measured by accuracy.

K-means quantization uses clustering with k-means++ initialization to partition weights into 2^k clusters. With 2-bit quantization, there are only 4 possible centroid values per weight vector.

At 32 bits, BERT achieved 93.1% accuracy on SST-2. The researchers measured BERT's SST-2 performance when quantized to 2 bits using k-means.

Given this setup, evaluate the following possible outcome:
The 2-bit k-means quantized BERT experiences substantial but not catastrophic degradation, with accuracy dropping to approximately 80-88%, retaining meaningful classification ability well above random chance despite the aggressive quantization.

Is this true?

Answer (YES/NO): NO